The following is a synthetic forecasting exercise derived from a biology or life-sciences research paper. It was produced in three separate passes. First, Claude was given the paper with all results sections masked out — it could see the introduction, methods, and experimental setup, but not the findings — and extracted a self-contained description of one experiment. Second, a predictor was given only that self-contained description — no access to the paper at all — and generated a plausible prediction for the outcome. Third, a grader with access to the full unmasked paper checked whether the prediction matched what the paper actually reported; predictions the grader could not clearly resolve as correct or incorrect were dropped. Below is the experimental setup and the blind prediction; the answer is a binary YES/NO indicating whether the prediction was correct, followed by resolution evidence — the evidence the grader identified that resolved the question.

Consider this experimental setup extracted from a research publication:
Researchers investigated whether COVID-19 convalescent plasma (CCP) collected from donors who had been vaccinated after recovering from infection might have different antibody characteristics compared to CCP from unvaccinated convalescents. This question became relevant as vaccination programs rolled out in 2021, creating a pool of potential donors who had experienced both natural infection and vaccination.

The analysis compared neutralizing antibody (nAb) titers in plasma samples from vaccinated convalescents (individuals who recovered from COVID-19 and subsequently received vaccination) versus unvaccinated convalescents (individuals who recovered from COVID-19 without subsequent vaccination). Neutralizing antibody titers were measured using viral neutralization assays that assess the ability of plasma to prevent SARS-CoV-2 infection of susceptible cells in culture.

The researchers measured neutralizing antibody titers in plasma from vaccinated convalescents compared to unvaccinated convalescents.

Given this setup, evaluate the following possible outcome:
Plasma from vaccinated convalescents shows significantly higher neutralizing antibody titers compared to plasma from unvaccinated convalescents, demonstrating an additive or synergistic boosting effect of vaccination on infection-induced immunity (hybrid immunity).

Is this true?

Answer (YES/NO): YES